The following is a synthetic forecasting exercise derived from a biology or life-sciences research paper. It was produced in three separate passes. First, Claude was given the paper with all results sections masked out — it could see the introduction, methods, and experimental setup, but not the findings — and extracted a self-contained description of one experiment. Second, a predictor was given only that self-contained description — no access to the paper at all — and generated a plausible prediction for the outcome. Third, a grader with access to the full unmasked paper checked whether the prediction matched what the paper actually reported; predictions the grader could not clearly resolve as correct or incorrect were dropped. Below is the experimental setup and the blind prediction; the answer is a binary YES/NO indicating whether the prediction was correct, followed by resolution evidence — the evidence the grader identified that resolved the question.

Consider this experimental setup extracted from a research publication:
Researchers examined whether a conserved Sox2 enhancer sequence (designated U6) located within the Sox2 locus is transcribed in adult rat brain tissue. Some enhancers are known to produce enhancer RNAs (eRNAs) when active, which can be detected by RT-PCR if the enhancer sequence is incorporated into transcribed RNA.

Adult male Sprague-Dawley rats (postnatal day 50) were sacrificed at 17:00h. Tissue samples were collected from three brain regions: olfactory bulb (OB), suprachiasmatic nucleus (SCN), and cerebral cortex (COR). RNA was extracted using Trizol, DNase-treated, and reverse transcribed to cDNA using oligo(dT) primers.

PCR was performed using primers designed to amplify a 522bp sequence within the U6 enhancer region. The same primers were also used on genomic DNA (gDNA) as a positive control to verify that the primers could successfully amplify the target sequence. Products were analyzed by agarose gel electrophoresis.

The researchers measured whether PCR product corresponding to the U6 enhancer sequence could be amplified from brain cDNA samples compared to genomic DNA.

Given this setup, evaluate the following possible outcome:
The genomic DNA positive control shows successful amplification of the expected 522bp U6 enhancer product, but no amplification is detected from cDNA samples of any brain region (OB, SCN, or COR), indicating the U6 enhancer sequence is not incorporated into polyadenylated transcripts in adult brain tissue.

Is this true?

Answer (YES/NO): YES